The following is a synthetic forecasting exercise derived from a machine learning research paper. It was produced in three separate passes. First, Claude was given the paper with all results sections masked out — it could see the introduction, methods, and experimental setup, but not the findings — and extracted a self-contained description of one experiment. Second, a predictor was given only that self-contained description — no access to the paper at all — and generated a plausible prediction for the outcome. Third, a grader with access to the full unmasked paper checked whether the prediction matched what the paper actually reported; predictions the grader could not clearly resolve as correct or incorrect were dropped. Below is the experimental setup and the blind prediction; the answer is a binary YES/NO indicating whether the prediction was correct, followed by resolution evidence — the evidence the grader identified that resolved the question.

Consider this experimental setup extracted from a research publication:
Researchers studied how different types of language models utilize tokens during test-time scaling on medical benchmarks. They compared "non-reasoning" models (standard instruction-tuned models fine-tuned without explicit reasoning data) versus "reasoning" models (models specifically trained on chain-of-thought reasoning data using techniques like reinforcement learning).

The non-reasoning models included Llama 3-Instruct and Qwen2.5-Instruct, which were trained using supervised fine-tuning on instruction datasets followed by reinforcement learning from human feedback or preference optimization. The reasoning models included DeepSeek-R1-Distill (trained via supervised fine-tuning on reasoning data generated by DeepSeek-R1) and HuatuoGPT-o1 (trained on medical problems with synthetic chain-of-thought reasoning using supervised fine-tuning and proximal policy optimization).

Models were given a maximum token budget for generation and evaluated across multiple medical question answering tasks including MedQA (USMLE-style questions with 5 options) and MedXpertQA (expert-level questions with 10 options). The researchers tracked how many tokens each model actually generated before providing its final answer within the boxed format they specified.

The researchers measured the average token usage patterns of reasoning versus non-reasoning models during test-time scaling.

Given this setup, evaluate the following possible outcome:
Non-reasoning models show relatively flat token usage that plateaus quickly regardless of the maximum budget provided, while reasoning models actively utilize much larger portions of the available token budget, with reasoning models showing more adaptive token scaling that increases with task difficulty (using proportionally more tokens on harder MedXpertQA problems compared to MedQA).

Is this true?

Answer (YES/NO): NO